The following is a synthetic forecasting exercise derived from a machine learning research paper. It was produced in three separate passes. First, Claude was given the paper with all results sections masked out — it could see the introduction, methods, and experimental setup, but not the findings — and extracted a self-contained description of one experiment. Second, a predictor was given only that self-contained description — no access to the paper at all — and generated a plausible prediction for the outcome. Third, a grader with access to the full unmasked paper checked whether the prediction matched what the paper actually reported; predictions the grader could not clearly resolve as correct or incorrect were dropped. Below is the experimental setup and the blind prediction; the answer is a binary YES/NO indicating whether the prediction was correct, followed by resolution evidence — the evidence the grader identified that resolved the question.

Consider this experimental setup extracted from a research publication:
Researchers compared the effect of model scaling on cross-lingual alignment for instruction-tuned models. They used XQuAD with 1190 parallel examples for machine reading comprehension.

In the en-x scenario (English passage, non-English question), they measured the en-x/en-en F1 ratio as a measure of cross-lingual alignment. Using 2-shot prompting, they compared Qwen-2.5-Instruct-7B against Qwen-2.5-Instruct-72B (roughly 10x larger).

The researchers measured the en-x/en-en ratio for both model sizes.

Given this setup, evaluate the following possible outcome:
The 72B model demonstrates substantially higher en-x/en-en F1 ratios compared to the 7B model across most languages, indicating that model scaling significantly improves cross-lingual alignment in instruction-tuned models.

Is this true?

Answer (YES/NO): NO